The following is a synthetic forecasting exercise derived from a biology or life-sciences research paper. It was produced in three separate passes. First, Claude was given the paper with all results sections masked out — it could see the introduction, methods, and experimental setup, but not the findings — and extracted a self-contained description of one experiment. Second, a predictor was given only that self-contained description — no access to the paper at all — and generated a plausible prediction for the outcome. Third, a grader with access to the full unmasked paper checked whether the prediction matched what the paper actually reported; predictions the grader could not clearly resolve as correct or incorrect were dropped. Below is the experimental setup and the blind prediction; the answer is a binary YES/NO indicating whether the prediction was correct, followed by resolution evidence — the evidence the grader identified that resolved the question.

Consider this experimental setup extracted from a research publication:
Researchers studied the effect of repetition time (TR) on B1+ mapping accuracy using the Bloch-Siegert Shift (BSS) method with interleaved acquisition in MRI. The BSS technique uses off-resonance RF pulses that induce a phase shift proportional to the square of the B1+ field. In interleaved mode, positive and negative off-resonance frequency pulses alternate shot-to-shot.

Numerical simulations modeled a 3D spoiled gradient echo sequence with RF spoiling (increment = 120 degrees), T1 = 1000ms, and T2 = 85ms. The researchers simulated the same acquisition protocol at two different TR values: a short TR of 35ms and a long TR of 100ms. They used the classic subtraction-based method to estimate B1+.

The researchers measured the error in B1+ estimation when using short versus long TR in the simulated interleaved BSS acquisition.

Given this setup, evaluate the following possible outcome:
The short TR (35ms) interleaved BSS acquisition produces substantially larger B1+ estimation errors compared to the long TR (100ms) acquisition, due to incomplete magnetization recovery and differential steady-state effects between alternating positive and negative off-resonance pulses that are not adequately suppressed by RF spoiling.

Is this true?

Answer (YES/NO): YES